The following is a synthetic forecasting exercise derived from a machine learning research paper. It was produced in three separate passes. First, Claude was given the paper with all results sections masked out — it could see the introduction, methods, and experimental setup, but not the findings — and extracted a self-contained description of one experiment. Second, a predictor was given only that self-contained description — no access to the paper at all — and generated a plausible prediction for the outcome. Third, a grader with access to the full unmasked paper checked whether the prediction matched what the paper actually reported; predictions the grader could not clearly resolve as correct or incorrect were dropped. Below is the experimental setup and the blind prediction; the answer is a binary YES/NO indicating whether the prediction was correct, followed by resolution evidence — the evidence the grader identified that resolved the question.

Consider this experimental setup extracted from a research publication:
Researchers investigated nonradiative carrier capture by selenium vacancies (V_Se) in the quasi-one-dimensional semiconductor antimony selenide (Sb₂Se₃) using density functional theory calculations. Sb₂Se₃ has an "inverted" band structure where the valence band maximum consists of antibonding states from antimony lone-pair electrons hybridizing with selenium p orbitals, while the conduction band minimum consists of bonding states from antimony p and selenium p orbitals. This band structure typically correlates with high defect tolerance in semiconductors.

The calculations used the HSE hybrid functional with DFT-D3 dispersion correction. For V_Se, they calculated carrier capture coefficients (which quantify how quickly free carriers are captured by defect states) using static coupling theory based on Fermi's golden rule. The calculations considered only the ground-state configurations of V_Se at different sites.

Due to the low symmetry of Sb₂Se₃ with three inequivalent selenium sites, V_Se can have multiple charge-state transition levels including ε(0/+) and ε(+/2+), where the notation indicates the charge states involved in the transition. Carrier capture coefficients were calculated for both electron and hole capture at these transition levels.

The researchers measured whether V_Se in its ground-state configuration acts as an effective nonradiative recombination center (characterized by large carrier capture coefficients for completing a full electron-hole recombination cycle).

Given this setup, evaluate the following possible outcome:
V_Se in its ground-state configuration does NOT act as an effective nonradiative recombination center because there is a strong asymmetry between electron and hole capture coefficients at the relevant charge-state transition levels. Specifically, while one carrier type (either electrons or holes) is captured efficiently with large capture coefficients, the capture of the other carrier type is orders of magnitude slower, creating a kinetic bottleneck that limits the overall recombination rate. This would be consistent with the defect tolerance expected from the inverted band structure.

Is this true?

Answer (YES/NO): YES